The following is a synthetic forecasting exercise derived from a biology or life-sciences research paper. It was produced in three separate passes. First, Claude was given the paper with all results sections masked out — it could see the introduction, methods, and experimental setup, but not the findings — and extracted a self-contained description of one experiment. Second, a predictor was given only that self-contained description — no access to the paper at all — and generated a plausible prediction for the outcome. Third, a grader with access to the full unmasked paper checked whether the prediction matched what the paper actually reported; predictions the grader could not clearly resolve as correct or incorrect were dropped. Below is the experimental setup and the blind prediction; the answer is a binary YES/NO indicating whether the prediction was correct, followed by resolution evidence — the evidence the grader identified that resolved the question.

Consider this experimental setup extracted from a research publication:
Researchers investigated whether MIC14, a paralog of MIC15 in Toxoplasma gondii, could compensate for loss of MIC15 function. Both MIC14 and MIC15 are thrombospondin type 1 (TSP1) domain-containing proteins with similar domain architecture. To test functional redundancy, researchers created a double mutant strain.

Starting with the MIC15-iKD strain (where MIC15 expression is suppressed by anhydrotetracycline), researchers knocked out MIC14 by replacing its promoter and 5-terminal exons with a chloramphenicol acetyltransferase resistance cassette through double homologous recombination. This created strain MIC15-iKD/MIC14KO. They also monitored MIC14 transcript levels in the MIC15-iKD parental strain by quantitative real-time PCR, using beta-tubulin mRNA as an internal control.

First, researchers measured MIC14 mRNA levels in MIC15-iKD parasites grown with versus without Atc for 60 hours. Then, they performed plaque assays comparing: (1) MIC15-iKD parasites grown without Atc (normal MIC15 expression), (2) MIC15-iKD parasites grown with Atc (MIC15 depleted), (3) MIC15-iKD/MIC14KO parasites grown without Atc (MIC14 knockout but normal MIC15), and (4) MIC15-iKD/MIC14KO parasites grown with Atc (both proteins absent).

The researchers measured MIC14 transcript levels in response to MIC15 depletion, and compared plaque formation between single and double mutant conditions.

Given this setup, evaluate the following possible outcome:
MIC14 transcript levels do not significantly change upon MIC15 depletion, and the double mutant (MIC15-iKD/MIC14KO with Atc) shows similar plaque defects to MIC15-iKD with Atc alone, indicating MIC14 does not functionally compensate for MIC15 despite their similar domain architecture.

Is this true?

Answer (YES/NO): NO